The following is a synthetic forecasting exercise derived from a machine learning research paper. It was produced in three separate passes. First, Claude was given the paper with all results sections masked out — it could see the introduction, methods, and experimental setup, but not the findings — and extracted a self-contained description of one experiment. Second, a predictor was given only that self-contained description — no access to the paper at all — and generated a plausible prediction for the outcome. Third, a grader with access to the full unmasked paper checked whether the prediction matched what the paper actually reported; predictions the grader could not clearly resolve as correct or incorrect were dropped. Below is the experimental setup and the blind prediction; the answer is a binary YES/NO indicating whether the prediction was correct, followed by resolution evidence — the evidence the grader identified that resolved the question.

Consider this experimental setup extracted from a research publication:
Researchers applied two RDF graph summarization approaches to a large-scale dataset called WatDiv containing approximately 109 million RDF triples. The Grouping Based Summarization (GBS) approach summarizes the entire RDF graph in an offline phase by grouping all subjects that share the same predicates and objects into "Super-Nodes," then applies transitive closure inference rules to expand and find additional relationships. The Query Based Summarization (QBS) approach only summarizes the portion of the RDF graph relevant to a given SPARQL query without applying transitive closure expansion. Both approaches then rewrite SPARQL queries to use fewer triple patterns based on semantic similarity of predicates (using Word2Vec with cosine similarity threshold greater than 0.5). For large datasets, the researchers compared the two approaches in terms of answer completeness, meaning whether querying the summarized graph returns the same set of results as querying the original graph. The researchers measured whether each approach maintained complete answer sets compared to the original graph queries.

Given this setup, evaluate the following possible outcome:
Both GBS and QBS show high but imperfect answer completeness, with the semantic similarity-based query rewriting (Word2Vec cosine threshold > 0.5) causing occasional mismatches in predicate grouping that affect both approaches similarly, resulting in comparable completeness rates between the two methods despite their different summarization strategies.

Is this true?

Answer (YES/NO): NO